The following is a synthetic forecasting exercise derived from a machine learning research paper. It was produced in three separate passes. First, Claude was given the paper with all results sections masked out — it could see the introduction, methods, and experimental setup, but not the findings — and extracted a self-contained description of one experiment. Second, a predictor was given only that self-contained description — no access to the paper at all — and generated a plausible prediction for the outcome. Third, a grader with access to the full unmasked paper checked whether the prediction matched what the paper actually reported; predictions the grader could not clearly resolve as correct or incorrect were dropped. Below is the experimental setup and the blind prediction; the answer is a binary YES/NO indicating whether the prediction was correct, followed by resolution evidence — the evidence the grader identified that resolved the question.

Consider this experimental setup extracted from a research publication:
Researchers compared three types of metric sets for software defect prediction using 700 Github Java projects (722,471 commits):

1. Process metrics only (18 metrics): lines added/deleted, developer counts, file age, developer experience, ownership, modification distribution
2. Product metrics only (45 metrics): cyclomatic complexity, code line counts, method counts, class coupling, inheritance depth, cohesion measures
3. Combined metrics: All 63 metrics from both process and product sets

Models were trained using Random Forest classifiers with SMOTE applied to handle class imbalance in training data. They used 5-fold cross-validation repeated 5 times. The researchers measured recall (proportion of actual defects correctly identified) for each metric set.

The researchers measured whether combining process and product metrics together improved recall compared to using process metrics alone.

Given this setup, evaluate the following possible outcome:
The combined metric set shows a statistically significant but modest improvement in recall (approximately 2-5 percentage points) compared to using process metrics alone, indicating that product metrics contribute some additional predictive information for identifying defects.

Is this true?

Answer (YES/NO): NO